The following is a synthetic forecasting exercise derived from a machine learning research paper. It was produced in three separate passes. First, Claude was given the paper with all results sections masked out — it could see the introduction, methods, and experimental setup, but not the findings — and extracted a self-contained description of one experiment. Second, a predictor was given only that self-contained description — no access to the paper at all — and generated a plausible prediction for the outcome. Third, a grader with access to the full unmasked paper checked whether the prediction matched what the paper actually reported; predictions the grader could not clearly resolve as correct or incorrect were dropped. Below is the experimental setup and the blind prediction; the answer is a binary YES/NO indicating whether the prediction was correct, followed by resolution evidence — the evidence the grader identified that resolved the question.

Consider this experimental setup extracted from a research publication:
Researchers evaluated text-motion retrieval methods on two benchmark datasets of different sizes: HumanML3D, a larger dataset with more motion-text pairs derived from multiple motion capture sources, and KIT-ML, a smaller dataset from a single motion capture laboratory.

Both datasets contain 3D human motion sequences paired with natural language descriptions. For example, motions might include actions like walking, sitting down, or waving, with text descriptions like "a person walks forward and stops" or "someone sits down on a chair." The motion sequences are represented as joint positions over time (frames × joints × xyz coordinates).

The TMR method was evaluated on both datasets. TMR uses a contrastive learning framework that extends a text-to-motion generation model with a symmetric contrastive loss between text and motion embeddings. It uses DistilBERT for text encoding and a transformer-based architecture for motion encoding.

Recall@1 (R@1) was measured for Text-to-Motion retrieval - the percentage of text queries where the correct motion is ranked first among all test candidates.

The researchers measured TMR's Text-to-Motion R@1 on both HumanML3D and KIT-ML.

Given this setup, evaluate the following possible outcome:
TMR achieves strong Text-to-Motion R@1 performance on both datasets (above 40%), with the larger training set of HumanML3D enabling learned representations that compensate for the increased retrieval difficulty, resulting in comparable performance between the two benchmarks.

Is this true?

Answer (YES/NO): NO